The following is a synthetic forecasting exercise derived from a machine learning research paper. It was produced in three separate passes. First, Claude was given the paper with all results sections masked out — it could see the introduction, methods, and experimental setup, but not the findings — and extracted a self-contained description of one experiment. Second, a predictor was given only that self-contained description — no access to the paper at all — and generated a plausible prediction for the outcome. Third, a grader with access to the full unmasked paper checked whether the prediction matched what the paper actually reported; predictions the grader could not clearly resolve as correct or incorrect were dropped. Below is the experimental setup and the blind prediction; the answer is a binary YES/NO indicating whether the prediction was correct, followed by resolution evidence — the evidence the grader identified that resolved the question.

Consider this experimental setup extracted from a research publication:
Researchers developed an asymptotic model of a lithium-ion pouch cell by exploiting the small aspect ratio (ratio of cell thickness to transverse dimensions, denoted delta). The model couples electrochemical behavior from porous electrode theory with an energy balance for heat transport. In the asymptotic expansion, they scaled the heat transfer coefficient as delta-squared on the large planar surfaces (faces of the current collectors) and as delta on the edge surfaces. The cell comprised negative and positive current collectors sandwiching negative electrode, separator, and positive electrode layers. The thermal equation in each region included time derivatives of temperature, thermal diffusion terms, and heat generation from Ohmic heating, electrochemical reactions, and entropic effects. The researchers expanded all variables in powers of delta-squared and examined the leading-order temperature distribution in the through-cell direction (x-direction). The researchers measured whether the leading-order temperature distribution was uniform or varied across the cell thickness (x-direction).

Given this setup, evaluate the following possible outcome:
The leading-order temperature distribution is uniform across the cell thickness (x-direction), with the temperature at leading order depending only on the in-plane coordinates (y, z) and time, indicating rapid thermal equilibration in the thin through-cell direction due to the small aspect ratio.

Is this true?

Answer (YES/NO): YES